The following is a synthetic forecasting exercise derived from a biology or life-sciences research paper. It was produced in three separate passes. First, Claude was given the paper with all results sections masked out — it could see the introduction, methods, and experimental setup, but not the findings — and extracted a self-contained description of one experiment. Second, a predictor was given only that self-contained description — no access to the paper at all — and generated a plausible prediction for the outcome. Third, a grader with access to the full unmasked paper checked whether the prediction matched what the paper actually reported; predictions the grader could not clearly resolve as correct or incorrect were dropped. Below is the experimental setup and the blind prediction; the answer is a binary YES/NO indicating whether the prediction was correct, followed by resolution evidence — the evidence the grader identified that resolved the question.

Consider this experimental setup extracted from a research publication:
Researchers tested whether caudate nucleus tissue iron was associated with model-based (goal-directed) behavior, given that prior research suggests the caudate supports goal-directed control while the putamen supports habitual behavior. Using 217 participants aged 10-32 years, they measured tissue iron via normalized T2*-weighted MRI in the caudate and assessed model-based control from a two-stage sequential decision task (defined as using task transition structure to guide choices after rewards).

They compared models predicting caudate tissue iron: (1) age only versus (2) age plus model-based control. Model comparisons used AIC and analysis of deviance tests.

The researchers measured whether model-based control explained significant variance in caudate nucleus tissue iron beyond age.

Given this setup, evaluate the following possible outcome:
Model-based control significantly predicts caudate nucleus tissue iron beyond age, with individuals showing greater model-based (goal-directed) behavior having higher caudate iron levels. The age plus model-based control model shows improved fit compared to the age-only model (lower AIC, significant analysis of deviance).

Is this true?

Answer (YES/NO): NO